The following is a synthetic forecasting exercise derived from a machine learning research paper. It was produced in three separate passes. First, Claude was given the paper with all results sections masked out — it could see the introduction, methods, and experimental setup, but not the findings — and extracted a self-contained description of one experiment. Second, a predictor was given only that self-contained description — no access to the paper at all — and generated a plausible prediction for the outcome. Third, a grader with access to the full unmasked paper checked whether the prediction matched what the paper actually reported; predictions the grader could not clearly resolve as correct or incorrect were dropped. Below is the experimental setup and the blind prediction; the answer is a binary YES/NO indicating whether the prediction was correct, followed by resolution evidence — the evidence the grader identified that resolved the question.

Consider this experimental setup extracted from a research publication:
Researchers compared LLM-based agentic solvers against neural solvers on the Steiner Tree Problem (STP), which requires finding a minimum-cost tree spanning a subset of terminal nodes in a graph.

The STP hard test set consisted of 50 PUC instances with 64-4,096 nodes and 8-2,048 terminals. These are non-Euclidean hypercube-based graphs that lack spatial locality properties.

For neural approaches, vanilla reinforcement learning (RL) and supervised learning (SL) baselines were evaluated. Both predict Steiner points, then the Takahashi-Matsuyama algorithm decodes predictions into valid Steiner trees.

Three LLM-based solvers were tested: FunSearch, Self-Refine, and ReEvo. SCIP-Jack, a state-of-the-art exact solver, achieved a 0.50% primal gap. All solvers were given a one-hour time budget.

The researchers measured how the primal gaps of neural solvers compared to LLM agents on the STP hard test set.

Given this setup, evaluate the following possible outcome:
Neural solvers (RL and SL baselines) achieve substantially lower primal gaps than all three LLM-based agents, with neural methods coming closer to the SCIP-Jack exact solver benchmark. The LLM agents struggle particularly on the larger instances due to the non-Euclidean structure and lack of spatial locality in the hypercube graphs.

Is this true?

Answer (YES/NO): NO